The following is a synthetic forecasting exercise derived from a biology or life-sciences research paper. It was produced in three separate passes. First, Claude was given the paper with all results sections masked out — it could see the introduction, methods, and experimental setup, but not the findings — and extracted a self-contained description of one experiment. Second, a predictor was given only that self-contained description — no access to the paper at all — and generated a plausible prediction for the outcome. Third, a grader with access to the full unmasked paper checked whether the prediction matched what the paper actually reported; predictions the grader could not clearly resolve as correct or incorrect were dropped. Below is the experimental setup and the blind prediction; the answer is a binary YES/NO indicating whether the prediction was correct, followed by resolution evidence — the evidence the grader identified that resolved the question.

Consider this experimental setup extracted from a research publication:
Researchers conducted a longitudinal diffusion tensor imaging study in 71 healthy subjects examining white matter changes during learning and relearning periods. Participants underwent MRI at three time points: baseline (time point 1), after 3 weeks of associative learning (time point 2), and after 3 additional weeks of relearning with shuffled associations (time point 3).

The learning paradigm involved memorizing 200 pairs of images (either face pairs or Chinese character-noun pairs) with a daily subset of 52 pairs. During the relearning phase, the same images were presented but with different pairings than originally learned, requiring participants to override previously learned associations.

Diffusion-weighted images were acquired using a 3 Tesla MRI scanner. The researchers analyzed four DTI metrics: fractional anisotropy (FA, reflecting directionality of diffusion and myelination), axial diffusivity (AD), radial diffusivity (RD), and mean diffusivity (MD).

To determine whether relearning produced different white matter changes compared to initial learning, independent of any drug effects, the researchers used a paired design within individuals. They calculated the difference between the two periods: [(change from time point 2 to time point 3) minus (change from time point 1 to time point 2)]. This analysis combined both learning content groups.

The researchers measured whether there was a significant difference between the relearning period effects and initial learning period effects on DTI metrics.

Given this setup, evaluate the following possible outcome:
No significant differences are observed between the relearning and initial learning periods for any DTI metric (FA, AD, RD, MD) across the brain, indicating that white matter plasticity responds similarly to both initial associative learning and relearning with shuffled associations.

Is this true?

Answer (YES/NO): YES